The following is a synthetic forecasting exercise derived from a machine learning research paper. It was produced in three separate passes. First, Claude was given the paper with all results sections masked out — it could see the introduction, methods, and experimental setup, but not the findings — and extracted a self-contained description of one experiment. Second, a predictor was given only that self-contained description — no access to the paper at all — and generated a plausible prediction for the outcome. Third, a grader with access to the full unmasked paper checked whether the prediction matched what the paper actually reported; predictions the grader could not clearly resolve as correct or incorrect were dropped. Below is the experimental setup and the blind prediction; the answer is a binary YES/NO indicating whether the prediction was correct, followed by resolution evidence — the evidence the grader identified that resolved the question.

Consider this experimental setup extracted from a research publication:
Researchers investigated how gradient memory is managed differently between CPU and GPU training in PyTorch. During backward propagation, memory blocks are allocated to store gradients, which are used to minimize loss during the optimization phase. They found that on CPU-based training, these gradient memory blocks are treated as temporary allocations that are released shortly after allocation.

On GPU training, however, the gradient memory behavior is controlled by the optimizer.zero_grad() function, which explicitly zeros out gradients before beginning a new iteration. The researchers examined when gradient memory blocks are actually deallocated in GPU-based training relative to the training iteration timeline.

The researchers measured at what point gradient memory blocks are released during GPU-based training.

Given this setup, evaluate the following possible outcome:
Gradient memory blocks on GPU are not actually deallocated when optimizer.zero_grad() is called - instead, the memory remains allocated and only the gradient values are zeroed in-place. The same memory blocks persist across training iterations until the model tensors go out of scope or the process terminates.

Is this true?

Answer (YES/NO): NO